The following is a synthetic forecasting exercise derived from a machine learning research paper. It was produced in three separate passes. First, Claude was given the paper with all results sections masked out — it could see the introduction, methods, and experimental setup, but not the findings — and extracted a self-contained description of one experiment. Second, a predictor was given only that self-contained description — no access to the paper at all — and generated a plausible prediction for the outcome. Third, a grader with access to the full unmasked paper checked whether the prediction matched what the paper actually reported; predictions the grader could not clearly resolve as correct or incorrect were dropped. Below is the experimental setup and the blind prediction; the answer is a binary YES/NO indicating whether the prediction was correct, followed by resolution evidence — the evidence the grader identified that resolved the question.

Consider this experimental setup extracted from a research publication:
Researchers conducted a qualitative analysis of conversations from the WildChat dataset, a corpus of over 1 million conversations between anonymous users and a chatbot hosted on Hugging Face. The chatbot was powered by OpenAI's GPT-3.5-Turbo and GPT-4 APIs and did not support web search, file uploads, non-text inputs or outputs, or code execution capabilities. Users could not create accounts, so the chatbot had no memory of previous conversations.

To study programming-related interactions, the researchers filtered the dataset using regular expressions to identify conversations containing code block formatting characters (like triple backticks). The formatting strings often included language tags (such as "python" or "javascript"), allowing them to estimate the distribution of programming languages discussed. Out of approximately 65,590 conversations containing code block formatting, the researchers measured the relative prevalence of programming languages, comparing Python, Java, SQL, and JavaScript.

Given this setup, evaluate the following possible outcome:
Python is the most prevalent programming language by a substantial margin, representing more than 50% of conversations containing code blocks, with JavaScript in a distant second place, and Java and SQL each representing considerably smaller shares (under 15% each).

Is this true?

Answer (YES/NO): NO